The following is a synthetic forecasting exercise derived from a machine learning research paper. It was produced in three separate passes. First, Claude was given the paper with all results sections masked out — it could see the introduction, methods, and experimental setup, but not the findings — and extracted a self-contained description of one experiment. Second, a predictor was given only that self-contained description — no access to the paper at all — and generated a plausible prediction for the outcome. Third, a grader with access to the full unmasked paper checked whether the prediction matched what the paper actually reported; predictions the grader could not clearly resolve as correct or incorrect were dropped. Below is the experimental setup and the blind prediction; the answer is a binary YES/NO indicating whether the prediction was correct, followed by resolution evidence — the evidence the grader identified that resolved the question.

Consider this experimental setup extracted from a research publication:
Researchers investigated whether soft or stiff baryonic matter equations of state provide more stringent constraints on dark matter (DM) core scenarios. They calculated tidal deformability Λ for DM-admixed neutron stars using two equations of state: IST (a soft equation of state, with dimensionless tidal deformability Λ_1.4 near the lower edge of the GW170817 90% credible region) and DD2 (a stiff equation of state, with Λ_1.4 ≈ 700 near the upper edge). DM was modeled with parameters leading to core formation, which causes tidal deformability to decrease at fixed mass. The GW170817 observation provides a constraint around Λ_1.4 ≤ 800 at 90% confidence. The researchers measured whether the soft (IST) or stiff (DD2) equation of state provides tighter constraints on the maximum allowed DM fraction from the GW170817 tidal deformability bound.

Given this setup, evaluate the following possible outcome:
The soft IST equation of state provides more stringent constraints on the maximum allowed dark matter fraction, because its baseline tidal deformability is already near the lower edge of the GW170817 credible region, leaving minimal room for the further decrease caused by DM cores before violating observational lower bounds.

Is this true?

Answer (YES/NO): YES